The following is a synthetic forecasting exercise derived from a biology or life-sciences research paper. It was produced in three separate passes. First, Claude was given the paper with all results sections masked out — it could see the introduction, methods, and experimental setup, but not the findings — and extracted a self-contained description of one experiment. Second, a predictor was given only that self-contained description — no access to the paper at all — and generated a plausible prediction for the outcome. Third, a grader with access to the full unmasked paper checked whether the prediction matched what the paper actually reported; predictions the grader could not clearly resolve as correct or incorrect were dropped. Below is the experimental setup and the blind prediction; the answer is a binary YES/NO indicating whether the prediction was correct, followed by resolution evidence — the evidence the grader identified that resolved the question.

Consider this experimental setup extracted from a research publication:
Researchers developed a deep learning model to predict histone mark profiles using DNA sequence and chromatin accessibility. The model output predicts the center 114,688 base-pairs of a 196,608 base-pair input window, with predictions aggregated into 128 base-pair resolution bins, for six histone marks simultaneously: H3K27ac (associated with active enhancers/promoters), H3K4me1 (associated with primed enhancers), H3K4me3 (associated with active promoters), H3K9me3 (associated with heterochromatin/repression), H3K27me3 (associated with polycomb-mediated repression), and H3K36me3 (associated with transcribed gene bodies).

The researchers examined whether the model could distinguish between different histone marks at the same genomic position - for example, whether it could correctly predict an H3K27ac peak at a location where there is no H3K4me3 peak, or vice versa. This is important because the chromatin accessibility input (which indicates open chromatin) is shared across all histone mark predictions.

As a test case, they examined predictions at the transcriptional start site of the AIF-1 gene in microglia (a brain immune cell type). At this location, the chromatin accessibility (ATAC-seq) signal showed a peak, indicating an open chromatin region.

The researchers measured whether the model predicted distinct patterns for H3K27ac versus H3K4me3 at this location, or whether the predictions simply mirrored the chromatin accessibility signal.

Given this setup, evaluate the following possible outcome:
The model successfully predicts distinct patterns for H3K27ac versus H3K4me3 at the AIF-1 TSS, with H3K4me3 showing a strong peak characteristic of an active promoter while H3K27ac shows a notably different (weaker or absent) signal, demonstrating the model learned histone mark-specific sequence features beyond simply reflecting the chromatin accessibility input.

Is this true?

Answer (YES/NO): NO